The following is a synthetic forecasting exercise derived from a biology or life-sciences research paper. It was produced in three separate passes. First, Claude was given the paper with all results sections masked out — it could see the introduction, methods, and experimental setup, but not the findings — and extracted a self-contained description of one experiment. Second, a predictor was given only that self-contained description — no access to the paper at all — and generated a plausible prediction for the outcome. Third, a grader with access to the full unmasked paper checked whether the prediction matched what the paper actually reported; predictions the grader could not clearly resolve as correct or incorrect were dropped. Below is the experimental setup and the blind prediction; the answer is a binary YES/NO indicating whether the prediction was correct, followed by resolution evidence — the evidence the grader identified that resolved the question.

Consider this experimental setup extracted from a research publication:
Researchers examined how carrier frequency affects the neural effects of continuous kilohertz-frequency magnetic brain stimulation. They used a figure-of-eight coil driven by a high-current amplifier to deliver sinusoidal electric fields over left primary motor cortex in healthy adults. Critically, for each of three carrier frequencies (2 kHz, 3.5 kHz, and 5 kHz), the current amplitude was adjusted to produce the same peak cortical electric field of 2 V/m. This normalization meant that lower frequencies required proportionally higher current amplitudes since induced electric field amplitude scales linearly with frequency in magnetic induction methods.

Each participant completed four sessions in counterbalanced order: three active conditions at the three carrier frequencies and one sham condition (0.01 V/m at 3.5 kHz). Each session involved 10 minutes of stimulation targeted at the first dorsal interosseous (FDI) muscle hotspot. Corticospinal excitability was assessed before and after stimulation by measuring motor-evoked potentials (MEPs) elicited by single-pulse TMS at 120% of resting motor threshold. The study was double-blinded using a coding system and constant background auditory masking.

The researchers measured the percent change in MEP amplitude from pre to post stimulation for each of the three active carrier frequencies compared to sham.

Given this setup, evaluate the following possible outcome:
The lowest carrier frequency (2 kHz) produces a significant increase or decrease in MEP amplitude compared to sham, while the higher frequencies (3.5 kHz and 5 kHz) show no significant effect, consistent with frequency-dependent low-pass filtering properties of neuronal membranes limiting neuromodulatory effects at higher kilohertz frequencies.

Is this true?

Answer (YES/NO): NO